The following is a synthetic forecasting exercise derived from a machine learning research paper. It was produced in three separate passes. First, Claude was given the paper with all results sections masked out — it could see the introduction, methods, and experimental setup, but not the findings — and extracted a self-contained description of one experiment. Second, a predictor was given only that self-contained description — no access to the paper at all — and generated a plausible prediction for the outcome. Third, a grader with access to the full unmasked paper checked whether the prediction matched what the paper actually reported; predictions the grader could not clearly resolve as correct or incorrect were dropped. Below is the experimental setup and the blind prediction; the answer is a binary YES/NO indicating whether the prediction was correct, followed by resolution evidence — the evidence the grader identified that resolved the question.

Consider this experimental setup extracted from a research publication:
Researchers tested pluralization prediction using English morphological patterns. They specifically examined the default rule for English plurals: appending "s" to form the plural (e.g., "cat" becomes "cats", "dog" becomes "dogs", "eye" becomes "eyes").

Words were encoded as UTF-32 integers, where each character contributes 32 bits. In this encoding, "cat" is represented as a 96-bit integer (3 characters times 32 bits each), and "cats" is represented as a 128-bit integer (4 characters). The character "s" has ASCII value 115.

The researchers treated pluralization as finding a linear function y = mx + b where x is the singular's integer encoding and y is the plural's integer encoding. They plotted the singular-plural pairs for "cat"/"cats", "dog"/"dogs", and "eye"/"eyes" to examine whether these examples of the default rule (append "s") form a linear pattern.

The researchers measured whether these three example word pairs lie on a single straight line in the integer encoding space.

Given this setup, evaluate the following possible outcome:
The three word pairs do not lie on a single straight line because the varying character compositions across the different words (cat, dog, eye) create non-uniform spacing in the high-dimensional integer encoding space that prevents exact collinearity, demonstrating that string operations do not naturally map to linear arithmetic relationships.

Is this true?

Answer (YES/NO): NO